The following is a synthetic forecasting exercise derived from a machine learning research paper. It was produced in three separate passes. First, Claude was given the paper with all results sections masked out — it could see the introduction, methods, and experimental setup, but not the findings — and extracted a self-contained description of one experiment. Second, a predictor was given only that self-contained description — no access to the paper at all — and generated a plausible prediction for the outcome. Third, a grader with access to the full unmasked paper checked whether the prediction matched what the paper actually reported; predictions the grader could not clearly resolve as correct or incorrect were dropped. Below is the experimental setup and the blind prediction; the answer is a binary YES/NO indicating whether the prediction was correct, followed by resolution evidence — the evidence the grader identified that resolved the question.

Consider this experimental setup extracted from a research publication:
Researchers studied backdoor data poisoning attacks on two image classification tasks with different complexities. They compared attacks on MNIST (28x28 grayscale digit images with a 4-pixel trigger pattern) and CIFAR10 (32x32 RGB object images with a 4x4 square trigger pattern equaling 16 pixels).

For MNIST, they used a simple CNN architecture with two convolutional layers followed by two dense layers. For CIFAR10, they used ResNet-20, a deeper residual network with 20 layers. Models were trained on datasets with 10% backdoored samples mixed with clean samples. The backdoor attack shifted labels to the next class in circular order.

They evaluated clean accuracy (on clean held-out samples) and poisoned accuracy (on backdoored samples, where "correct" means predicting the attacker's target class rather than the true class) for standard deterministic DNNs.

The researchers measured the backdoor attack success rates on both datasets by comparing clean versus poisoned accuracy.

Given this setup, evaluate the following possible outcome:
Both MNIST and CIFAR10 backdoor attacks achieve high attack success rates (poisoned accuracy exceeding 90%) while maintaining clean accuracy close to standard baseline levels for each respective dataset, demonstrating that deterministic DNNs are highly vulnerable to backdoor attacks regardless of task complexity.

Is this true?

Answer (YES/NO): NO